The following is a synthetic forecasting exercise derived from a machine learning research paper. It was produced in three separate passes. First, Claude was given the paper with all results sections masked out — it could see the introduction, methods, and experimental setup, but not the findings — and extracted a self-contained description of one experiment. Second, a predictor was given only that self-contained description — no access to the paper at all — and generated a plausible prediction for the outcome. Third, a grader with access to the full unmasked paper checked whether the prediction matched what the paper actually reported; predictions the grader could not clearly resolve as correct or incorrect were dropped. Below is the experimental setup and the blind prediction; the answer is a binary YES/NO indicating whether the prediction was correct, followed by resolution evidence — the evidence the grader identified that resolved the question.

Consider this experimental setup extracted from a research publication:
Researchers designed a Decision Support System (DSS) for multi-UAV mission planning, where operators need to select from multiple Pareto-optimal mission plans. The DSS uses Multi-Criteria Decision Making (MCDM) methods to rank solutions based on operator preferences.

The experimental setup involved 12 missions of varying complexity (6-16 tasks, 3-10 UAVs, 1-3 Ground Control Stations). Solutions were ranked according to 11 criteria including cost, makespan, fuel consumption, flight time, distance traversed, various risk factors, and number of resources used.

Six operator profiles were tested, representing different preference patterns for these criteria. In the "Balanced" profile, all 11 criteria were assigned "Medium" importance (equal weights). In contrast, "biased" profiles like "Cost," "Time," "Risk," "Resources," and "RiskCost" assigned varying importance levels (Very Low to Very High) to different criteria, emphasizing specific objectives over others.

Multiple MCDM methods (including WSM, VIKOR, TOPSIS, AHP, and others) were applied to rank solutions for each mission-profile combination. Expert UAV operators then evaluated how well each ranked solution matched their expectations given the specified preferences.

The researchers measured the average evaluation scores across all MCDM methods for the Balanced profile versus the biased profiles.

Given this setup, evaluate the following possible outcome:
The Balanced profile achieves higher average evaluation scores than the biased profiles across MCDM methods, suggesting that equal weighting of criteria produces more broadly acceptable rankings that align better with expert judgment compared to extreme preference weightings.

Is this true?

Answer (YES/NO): NO